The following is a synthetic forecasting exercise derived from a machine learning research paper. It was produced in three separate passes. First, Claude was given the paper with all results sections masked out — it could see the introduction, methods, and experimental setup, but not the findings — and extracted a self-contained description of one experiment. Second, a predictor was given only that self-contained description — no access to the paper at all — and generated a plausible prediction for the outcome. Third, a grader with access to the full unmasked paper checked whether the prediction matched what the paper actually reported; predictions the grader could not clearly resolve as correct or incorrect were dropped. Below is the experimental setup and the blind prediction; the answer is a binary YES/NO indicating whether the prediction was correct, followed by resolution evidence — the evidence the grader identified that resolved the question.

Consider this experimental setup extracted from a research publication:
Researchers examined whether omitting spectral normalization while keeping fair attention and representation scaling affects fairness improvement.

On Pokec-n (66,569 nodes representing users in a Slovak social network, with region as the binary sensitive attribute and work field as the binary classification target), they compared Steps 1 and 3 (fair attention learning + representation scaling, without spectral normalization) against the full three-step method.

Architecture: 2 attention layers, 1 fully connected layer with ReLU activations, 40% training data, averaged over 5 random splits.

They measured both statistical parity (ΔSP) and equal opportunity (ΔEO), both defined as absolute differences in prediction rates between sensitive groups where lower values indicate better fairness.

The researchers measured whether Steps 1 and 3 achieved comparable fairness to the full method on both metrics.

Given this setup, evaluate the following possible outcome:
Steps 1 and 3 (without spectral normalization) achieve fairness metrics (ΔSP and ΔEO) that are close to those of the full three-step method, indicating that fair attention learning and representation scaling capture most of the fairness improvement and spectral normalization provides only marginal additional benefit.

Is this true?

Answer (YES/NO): NO